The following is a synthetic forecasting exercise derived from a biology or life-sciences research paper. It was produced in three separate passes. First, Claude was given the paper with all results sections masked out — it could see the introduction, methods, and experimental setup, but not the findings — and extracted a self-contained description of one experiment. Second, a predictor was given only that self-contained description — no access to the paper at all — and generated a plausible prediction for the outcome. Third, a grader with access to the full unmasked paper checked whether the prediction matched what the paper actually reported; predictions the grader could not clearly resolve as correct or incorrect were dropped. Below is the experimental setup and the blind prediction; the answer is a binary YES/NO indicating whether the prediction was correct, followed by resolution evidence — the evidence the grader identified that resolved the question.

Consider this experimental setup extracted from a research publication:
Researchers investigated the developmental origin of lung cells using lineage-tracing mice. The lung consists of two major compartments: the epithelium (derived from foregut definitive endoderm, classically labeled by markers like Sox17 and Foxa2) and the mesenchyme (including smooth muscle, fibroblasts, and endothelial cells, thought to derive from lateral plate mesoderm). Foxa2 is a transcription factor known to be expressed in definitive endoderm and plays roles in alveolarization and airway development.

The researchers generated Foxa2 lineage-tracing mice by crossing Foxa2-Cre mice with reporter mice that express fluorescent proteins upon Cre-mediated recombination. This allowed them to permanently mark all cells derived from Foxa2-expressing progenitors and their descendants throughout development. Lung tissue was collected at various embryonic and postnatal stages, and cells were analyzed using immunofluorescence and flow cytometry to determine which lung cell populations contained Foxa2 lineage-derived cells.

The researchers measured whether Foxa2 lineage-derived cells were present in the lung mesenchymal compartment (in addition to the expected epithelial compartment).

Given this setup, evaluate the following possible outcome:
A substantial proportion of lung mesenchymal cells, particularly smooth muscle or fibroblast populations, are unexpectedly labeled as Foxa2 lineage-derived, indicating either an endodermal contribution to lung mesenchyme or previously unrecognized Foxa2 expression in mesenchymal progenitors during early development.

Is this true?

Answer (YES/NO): YES